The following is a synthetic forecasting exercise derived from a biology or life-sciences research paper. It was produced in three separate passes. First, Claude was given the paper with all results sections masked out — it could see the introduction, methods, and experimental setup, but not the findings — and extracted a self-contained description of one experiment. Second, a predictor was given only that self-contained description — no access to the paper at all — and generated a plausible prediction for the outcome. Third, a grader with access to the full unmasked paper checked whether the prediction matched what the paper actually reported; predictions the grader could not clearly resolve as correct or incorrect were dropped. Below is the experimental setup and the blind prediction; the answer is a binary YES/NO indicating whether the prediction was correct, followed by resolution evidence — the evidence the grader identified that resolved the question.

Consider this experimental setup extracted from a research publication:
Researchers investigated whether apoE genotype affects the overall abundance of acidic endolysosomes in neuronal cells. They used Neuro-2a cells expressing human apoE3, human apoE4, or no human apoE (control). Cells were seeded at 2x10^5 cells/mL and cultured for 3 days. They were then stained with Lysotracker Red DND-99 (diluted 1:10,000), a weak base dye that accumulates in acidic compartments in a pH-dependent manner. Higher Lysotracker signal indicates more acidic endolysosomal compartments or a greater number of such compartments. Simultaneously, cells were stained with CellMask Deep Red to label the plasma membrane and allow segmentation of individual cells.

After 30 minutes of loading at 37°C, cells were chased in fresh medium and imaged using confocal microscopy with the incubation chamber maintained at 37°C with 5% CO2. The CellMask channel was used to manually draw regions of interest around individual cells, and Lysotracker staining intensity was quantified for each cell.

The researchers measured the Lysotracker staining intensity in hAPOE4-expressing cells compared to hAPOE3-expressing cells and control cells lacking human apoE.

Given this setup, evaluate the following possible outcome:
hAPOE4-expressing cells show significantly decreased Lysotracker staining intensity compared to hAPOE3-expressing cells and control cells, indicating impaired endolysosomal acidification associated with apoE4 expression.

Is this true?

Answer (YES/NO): YES